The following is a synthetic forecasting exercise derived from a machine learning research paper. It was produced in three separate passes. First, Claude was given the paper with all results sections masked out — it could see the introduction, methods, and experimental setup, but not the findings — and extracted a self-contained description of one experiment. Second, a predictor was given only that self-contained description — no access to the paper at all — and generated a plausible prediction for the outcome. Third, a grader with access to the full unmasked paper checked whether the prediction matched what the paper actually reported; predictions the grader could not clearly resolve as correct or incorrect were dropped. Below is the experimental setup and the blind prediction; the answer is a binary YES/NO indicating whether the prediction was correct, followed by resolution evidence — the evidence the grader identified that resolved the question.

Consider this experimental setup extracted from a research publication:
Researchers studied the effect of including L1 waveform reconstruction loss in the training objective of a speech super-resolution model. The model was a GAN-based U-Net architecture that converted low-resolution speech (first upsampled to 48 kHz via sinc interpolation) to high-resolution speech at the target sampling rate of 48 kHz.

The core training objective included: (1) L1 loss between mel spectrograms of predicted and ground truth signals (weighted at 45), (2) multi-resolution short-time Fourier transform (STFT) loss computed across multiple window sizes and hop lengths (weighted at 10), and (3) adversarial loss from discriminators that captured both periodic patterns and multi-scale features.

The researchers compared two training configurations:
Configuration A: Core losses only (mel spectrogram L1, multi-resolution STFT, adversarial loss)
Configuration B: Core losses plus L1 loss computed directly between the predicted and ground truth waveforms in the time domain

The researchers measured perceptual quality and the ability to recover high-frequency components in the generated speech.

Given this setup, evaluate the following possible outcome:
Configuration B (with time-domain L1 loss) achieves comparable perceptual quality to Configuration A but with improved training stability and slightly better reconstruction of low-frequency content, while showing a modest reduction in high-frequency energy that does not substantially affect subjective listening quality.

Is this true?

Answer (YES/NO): NO